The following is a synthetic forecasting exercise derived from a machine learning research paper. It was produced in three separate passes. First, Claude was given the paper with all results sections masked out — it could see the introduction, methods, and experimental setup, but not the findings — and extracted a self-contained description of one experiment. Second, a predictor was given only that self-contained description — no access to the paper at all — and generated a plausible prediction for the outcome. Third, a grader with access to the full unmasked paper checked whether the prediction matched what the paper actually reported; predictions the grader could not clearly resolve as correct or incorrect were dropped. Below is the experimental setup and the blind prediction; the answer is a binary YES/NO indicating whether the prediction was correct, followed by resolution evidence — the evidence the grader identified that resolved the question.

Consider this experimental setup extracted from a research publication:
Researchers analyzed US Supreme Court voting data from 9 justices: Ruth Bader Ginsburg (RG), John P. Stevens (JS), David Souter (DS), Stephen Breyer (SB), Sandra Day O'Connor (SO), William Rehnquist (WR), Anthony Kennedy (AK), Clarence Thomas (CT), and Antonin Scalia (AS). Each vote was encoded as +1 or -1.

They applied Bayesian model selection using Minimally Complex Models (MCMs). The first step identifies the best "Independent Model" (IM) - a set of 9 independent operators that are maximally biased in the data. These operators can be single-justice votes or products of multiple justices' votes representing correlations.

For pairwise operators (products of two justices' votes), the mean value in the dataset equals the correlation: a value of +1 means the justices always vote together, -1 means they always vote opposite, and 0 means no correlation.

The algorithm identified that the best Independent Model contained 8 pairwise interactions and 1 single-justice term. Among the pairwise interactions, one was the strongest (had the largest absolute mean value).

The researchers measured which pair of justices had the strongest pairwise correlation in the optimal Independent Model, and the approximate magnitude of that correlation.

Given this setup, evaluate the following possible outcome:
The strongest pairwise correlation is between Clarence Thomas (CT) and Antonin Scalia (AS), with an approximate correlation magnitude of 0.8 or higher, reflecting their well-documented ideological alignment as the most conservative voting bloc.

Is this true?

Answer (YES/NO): NO